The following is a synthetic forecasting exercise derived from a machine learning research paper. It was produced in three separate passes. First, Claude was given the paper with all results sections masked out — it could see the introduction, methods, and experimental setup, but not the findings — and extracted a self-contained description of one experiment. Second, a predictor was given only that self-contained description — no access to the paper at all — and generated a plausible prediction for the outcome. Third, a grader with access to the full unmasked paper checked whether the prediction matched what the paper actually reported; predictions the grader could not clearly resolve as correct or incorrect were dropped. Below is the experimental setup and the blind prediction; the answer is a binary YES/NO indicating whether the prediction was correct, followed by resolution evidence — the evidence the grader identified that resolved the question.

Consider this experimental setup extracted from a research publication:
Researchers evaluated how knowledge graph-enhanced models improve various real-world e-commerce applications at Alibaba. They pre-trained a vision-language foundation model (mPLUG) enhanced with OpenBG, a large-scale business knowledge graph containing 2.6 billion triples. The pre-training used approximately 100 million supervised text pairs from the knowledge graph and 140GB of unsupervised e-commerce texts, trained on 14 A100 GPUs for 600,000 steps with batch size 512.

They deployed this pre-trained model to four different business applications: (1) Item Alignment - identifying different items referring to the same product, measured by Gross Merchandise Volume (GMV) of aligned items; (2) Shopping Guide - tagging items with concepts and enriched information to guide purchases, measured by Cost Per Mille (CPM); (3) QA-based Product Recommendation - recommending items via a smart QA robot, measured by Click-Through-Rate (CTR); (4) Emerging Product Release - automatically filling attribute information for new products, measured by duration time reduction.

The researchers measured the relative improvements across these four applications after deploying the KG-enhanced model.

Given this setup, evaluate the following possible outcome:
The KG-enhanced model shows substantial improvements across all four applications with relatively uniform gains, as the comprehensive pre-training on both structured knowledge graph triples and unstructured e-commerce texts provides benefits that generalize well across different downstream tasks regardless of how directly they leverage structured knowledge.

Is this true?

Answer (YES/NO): NO